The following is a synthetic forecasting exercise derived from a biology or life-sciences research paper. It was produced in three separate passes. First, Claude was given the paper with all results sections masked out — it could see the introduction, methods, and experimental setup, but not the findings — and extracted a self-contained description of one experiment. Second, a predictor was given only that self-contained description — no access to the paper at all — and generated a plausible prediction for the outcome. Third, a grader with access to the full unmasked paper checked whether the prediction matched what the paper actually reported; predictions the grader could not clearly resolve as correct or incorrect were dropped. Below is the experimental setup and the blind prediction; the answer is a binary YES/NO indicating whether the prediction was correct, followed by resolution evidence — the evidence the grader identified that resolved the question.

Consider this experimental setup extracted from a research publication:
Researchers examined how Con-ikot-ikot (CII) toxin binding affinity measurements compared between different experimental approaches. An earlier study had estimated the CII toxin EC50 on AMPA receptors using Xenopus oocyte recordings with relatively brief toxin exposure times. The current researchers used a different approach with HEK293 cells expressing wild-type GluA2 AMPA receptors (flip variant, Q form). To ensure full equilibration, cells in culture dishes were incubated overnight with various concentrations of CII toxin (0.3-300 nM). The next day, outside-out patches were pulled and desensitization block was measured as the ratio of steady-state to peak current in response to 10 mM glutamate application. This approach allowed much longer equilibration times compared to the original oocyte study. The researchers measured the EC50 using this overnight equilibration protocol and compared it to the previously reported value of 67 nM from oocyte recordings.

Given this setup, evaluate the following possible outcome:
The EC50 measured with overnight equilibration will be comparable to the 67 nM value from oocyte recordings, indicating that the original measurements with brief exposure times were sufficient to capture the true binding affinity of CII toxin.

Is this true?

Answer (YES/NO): NO